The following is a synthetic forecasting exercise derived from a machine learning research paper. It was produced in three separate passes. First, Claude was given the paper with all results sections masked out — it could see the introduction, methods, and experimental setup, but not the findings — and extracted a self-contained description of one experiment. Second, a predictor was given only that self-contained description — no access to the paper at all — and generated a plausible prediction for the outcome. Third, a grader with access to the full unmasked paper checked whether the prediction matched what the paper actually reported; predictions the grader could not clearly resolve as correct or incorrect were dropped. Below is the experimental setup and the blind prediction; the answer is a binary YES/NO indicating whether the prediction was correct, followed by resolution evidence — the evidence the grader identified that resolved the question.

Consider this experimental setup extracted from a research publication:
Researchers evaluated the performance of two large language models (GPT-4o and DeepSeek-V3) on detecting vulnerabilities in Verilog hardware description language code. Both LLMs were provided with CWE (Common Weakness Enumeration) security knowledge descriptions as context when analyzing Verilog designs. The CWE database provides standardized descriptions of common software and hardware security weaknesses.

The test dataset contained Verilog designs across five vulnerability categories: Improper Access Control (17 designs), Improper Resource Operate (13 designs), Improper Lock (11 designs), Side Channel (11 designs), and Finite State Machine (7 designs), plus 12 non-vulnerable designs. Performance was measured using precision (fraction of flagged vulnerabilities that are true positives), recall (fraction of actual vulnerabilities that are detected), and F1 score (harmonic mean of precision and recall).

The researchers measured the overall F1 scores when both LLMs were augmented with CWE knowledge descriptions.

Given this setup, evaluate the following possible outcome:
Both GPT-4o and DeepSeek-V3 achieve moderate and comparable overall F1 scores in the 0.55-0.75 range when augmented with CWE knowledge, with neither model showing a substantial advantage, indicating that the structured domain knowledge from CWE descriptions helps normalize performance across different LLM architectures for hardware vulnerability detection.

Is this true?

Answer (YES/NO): NO